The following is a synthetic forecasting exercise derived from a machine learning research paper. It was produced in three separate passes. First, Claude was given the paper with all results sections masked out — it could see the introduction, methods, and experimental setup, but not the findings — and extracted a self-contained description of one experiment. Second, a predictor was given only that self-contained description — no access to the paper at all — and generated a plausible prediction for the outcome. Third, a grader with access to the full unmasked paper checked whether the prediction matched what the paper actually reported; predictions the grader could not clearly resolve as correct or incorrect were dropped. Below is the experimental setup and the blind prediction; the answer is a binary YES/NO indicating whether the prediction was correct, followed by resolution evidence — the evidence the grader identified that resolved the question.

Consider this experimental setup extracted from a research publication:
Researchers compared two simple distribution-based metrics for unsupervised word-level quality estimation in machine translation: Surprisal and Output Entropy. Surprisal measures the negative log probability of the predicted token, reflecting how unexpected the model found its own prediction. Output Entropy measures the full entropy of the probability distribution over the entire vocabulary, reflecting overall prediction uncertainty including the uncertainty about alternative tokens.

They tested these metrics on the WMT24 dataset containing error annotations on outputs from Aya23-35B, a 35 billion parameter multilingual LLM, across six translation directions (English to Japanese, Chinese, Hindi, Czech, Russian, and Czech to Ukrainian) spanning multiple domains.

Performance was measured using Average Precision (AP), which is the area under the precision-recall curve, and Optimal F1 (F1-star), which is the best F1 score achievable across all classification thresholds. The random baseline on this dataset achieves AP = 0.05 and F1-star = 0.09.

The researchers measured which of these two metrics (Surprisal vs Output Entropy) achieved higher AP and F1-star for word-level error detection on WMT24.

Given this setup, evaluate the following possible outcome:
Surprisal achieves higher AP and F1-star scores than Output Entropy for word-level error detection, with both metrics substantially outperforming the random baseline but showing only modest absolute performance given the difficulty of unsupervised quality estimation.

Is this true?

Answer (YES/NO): NO